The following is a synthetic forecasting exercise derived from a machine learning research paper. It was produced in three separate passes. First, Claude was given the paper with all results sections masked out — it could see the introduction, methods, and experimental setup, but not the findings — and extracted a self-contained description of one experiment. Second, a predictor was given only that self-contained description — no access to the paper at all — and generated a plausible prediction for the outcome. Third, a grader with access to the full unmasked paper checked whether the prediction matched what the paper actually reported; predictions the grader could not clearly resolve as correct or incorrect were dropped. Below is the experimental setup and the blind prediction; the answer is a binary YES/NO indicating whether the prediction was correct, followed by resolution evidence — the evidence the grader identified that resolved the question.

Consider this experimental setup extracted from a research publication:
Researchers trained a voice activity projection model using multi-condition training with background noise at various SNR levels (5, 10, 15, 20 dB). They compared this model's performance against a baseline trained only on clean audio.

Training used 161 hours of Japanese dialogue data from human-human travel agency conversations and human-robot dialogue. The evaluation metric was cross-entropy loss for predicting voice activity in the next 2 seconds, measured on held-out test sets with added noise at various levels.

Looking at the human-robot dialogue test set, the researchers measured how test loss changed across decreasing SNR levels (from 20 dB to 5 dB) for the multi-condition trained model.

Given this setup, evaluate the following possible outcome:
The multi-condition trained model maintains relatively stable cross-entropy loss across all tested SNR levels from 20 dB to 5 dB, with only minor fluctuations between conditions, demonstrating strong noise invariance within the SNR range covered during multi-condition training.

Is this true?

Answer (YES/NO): NO